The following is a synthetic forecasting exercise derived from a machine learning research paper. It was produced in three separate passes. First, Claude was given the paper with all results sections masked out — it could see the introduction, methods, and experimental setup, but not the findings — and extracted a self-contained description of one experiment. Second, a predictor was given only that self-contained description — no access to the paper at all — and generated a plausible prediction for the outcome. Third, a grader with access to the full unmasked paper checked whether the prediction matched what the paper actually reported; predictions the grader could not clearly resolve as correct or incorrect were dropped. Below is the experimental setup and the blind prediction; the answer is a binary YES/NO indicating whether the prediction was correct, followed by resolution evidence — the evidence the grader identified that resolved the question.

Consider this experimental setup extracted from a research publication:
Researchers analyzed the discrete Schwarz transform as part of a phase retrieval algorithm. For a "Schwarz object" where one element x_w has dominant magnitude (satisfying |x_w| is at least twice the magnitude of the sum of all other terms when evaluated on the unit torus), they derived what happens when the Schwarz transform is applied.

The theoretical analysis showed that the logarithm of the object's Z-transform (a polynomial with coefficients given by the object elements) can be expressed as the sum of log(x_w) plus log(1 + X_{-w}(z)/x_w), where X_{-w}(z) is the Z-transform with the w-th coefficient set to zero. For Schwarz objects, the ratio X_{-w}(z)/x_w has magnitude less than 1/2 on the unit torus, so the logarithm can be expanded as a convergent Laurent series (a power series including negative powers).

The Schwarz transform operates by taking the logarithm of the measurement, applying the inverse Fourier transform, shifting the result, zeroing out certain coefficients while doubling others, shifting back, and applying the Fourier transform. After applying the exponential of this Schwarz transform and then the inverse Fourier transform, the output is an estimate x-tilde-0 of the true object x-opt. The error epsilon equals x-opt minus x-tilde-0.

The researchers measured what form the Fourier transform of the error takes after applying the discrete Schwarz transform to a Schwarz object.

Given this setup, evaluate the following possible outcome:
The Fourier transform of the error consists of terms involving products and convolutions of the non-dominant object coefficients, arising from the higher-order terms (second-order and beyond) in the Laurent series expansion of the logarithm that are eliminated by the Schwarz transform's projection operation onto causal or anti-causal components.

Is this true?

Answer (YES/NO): NO